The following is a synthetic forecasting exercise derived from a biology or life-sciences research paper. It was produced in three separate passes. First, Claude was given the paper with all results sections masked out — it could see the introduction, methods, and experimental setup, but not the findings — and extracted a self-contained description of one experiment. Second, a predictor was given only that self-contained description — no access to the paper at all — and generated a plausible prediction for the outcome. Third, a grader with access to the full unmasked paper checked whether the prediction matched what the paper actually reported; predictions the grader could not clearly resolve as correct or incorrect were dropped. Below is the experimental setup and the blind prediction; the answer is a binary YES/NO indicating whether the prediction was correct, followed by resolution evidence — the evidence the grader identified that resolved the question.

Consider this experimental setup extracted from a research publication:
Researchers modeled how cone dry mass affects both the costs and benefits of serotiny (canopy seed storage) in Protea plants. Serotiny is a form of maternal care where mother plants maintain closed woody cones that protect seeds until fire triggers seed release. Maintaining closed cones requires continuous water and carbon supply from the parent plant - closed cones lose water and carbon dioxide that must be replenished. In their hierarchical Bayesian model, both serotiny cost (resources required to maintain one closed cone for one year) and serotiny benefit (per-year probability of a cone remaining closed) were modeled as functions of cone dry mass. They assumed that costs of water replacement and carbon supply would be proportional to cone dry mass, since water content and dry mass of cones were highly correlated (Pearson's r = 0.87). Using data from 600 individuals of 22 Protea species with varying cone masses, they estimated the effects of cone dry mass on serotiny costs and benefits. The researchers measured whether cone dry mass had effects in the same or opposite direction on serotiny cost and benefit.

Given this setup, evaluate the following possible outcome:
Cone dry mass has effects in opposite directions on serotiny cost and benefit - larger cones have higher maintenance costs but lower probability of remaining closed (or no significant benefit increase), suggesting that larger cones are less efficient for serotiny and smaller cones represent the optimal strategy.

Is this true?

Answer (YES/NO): NO